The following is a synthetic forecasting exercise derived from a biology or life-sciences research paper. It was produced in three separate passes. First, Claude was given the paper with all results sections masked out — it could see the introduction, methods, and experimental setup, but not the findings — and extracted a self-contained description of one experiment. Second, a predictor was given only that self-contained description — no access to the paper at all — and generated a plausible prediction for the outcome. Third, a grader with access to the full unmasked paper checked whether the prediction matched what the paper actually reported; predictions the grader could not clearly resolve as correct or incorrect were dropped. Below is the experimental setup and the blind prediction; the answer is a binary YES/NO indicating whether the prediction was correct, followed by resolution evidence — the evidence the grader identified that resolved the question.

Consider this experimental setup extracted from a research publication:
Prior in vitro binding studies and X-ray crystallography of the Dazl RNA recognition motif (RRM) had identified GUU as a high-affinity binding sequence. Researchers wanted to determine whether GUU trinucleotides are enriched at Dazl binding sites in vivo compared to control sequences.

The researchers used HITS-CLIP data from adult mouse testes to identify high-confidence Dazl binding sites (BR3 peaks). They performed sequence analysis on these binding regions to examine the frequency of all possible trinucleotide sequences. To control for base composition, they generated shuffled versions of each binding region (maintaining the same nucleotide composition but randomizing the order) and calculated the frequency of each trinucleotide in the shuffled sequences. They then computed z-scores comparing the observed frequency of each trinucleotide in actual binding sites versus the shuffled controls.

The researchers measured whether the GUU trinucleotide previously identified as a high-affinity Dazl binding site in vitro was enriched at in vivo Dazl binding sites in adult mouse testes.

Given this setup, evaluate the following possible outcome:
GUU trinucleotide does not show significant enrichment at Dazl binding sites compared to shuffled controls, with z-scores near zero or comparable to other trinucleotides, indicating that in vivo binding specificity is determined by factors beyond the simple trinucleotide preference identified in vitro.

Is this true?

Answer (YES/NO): NO